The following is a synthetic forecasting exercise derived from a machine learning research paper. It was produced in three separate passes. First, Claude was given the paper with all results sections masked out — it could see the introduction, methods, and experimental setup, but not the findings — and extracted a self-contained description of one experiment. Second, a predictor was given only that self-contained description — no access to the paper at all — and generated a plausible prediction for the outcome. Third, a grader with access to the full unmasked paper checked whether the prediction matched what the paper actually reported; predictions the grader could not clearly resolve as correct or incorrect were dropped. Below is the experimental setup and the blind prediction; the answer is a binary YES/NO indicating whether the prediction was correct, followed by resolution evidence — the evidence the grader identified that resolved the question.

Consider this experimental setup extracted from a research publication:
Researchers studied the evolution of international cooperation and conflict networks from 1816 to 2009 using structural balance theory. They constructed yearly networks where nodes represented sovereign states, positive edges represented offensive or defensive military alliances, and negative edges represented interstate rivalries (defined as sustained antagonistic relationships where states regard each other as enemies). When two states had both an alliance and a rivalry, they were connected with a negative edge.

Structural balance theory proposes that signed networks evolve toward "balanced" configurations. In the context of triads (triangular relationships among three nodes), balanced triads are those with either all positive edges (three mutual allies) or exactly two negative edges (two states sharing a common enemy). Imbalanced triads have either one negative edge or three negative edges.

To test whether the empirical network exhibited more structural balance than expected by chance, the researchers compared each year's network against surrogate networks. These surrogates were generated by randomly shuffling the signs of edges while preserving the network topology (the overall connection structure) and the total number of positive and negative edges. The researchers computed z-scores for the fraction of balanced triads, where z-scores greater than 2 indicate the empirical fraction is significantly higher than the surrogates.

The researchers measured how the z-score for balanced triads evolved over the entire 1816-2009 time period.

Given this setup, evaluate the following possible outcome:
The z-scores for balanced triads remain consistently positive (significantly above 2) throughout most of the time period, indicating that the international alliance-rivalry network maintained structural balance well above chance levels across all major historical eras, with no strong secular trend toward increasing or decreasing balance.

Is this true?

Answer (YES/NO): NO